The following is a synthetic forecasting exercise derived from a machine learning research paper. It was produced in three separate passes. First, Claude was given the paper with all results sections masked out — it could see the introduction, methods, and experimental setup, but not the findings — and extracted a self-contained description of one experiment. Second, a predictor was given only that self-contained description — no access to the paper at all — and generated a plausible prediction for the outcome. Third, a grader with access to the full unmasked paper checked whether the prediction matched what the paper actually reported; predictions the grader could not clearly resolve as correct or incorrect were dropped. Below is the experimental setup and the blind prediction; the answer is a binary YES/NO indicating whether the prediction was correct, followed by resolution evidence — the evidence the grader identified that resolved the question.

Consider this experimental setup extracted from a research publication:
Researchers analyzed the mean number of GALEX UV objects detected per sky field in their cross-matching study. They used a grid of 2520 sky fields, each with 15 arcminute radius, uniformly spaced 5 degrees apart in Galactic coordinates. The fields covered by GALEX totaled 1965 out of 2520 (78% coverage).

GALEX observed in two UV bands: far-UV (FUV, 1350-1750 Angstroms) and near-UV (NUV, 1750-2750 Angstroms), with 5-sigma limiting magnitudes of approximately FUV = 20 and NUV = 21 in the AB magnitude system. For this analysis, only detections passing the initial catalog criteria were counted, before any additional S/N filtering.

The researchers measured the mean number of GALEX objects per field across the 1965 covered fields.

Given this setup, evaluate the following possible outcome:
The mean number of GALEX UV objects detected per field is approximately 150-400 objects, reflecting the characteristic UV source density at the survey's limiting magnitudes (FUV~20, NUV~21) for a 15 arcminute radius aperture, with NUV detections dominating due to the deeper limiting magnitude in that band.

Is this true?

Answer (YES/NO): NO